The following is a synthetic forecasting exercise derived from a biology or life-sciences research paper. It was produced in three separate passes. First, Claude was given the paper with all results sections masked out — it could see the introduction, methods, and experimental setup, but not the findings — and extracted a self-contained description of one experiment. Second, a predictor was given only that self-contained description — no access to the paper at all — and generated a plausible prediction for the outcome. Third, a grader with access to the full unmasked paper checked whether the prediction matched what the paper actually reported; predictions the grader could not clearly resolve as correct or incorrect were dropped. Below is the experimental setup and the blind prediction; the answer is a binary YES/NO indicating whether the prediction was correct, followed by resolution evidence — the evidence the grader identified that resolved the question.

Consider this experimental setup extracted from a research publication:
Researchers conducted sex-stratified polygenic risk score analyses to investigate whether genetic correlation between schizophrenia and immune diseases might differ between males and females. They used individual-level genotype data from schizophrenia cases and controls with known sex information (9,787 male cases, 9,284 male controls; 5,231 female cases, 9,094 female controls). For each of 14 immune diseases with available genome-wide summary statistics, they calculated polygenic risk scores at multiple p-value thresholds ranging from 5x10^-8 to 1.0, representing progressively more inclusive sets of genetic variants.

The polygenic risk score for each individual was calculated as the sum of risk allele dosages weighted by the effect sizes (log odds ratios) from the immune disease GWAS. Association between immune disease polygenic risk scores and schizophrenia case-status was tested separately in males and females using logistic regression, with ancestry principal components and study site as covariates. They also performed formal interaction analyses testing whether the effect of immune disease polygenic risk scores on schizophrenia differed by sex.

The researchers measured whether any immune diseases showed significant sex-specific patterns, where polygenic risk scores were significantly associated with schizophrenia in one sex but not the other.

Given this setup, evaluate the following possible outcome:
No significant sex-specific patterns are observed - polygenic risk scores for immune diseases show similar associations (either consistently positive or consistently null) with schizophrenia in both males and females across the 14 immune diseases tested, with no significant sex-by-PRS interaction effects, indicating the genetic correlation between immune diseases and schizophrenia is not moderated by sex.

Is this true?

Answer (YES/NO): NO